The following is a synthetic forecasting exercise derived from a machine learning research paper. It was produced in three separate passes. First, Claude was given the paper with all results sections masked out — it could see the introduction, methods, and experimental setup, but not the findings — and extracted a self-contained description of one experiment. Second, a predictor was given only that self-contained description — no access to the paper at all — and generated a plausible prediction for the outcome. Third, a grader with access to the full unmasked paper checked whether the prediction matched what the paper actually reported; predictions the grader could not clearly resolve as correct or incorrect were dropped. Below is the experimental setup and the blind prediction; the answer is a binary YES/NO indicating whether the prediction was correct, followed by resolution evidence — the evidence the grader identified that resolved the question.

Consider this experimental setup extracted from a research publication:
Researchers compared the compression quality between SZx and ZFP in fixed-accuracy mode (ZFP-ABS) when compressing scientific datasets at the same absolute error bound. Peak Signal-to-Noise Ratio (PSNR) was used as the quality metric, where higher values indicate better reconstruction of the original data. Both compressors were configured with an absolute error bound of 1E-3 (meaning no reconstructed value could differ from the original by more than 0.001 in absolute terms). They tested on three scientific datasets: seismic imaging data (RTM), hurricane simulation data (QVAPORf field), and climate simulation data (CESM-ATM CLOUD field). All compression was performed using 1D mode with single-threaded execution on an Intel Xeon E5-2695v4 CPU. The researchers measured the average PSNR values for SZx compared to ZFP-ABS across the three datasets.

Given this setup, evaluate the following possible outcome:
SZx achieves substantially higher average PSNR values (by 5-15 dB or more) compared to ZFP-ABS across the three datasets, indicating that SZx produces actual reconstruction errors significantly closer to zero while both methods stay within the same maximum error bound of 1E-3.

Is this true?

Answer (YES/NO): NO